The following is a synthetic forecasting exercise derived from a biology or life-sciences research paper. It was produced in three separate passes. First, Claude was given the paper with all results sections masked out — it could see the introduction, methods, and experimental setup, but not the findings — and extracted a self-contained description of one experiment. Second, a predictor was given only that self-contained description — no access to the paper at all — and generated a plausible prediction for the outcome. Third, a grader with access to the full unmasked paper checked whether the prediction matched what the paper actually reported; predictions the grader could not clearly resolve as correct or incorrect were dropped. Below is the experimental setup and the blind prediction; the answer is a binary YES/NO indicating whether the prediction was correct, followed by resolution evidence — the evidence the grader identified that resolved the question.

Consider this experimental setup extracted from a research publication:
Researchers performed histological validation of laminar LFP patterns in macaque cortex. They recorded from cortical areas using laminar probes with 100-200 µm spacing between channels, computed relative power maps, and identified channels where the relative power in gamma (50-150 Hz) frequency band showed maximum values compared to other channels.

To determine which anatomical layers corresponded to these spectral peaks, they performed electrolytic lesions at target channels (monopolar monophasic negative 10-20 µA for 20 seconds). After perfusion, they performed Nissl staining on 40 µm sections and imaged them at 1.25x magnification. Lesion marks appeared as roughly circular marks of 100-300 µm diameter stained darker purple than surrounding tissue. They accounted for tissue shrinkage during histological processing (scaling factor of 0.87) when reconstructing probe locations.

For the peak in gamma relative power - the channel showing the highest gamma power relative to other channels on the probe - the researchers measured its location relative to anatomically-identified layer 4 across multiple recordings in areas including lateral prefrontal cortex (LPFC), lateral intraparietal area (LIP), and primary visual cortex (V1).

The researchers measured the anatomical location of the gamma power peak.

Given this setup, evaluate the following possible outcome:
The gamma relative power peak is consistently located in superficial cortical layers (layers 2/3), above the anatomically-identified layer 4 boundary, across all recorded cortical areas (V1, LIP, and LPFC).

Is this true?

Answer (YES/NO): YES